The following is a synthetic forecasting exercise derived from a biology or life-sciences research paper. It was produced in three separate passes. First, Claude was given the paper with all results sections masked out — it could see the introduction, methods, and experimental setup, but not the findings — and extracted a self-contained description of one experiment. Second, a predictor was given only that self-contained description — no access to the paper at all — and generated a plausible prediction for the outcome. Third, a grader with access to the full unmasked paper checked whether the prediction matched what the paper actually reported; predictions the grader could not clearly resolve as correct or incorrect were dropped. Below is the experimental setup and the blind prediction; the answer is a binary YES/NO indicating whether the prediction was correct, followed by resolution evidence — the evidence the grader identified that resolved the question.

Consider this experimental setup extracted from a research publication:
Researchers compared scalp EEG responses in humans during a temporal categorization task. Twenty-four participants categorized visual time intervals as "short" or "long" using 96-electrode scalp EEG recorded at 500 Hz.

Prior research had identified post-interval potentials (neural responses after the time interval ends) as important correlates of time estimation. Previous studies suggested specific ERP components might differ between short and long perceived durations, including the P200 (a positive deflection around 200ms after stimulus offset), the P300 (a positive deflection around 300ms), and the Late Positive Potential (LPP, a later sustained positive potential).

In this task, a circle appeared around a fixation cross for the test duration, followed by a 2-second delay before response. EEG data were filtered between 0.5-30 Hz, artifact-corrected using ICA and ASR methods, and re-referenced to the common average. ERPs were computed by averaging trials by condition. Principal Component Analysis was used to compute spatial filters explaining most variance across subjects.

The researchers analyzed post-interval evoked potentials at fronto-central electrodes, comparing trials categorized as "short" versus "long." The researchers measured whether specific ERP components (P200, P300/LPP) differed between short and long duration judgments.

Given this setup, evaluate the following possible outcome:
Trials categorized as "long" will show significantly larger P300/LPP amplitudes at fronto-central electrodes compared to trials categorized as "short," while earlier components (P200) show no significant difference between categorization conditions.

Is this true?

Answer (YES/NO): NO